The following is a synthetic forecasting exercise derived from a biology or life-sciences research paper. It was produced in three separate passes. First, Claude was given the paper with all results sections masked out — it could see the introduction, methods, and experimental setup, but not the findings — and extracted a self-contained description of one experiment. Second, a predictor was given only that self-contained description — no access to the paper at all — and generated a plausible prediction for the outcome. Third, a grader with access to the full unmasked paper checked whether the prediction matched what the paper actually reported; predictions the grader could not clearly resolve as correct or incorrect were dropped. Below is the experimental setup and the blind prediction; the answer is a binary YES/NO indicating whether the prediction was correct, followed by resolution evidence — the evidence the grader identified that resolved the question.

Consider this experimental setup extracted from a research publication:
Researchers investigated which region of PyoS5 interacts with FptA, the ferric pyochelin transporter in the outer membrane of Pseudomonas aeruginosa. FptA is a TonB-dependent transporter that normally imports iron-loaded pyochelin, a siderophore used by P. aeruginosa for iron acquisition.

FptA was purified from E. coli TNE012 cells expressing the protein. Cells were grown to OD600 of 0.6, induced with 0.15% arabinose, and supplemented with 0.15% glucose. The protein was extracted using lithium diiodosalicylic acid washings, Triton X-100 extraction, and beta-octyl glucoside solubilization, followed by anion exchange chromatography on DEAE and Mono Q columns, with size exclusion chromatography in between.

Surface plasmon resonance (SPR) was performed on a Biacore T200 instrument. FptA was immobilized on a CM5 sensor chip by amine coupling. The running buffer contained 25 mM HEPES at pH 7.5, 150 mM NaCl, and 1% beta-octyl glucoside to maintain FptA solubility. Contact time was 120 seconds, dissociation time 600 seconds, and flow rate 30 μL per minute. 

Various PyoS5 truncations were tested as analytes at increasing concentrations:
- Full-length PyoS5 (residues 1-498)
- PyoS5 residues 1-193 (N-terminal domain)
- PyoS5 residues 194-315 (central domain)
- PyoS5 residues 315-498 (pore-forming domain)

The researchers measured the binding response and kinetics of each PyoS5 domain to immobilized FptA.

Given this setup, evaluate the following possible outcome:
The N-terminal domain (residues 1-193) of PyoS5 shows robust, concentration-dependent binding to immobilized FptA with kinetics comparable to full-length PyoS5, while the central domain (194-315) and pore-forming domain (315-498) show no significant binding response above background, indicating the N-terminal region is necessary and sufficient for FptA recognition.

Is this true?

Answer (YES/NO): NO